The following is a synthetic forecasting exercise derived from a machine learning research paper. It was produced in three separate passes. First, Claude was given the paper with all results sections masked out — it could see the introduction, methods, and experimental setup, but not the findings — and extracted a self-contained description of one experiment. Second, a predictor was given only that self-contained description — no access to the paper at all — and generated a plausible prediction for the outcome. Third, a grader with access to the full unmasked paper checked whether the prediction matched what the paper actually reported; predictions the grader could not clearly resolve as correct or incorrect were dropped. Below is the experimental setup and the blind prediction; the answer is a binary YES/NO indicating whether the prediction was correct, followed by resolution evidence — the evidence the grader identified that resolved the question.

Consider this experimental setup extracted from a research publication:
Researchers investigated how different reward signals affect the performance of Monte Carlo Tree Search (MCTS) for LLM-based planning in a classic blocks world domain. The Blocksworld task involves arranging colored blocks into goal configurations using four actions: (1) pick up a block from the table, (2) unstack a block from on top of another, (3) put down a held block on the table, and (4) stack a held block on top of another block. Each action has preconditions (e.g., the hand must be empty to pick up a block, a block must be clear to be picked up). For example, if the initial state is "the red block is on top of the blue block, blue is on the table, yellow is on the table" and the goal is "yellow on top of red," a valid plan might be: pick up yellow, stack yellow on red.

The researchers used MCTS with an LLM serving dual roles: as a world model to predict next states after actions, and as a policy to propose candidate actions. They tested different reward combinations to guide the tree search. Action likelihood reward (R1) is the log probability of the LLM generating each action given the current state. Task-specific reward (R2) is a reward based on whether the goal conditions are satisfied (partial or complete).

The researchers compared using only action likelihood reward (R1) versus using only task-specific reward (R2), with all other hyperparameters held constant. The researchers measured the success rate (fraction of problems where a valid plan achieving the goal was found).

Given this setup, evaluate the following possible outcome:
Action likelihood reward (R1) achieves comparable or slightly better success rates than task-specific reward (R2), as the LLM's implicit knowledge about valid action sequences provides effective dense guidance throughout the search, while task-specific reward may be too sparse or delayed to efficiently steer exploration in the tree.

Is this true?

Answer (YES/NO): NO